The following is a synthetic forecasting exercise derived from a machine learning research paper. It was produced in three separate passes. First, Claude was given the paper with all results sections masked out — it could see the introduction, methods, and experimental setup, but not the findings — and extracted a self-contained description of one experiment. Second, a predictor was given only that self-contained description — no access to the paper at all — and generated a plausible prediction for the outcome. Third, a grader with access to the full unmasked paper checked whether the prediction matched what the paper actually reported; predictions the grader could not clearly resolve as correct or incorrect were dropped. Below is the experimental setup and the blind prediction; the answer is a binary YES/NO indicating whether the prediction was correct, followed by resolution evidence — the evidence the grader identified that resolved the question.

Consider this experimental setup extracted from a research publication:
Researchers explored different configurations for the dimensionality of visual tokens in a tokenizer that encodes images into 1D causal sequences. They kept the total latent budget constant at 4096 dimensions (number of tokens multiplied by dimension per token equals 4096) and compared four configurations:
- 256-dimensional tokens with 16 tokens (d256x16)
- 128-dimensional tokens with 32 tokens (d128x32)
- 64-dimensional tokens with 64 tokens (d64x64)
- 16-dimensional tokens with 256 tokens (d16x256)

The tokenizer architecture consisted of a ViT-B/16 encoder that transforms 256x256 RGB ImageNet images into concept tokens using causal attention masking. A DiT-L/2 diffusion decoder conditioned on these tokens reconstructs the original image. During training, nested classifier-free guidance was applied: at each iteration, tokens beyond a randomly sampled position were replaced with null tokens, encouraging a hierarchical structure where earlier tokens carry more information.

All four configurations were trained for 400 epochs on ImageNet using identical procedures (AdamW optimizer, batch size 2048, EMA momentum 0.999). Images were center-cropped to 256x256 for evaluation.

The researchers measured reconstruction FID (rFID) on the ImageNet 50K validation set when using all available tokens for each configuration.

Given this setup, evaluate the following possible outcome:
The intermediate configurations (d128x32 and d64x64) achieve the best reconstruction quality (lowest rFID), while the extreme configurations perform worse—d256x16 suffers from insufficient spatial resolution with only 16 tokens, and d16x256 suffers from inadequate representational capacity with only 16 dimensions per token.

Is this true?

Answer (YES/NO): NO